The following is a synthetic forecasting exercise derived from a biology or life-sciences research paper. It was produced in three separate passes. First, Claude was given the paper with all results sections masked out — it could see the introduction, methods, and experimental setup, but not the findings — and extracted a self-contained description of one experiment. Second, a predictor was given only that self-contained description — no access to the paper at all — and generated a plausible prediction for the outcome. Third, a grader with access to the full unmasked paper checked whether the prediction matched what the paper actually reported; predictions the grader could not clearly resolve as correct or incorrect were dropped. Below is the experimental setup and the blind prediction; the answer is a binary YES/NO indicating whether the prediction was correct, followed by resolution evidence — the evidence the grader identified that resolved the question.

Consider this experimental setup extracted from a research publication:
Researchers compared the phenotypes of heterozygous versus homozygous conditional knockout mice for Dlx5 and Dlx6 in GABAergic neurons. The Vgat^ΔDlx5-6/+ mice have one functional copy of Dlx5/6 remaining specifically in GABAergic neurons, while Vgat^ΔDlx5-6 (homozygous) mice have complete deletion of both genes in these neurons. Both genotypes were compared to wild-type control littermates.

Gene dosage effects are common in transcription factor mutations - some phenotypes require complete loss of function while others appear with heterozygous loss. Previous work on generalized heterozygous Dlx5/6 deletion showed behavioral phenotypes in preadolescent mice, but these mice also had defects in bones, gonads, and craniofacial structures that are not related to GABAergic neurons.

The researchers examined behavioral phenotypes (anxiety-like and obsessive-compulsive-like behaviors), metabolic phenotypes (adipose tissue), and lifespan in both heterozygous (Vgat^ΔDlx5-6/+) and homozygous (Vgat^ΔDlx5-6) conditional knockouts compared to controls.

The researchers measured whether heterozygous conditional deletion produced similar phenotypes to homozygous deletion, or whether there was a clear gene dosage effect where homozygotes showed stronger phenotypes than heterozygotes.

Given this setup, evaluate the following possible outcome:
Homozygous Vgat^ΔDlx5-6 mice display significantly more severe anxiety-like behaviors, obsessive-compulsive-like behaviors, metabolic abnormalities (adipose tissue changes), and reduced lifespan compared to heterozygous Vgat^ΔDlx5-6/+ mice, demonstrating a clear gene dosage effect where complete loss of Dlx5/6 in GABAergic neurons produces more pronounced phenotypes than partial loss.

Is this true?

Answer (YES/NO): NO